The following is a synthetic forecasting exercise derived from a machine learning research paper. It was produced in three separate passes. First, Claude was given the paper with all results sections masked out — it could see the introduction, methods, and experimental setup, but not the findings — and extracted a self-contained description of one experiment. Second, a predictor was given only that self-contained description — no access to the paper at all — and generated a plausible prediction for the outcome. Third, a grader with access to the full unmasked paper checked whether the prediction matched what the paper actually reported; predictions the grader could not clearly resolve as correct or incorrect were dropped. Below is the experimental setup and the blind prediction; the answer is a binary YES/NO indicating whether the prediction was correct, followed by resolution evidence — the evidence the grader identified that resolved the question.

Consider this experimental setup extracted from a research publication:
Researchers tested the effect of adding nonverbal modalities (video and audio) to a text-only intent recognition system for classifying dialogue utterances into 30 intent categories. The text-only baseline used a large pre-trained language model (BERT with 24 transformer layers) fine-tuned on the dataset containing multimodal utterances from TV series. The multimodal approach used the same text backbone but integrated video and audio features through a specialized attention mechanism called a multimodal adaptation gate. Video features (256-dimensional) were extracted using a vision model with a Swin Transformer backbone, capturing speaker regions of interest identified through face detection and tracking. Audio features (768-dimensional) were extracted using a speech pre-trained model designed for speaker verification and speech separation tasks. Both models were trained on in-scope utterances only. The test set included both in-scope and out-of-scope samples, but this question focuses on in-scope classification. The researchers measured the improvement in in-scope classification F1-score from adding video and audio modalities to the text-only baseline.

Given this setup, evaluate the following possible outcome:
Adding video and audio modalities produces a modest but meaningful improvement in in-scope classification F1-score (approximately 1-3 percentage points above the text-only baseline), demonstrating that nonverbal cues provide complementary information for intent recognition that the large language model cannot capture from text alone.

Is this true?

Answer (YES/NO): NO